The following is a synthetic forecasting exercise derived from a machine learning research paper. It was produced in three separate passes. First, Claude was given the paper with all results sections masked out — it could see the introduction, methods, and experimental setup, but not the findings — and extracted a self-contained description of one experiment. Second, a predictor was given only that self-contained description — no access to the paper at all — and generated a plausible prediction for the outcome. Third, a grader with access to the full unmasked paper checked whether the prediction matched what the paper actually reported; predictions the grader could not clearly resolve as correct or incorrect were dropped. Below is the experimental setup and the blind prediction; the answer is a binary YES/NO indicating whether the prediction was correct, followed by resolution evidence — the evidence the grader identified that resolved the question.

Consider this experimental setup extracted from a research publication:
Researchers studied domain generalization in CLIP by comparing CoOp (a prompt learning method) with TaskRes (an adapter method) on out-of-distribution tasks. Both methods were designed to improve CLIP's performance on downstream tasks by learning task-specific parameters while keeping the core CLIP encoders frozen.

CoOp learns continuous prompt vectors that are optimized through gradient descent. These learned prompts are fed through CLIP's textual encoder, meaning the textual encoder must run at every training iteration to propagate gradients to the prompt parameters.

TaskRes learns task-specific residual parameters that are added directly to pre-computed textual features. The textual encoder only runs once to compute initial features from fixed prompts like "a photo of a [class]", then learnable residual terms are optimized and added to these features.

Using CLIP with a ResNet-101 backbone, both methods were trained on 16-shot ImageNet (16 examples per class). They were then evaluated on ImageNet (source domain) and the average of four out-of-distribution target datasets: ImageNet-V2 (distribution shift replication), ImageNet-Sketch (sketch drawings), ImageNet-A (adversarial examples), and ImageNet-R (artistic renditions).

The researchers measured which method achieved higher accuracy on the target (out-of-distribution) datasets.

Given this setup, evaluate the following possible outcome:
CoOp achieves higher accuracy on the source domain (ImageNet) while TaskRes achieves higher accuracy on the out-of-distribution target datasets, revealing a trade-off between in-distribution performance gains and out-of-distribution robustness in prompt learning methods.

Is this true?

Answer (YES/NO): NO